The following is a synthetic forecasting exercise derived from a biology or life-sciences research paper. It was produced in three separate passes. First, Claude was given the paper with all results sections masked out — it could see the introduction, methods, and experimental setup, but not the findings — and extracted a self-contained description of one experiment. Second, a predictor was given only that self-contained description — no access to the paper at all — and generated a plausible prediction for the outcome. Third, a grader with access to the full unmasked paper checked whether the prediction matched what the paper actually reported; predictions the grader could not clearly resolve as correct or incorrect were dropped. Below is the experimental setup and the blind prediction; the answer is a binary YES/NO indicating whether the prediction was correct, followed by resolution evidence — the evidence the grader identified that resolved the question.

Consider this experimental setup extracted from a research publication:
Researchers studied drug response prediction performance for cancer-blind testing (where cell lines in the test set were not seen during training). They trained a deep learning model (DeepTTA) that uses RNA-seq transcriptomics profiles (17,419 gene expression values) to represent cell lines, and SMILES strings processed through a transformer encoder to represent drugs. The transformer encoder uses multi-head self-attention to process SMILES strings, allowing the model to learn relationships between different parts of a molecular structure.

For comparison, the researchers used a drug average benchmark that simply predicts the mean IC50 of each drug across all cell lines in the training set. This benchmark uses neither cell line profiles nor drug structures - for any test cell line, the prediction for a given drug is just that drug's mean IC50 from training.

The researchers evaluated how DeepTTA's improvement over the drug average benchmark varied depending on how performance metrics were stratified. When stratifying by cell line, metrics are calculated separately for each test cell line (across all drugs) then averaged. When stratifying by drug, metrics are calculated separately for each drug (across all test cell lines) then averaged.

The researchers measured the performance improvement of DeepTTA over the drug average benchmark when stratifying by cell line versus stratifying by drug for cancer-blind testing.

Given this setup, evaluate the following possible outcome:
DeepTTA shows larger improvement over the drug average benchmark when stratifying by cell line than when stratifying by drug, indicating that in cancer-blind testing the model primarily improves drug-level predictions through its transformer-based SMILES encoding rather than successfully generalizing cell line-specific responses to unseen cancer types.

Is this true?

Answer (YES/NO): NO